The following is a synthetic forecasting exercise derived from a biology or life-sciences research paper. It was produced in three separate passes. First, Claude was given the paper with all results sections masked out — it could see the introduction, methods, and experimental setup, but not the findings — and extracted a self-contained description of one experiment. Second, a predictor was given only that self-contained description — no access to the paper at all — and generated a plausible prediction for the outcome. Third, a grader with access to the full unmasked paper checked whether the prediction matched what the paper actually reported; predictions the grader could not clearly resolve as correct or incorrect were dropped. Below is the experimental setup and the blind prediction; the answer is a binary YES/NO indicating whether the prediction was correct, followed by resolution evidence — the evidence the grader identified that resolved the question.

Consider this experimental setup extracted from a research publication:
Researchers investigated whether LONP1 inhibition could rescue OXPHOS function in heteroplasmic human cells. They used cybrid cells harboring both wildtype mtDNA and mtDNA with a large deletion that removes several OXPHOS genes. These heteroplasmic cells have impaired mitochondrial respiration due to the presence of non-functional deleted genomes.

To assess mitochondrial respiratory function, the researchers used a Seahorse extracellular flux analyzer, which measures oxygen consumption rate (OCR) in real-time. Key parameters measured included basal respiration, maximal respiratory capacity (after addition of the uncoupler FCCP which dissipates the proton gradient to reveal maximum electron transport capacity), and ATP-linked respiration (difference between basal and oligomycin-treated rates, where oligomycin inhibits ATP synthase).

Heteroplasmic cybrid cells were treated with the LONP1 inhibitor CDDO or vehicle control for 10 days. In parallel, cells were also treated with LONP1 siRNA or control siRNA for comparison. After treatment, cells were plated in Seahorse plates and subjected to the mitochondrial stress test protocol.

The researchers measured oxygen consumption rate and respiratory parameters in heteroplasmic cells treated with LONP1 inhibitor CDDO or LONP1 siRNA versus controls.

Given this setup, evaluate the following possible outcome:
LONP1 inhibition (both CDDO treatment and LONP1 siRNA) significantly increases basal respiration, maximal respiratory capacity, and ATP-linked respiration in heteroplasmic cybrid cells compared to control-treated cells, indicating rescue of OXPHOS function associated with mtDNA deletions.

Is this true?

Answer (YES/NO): NO